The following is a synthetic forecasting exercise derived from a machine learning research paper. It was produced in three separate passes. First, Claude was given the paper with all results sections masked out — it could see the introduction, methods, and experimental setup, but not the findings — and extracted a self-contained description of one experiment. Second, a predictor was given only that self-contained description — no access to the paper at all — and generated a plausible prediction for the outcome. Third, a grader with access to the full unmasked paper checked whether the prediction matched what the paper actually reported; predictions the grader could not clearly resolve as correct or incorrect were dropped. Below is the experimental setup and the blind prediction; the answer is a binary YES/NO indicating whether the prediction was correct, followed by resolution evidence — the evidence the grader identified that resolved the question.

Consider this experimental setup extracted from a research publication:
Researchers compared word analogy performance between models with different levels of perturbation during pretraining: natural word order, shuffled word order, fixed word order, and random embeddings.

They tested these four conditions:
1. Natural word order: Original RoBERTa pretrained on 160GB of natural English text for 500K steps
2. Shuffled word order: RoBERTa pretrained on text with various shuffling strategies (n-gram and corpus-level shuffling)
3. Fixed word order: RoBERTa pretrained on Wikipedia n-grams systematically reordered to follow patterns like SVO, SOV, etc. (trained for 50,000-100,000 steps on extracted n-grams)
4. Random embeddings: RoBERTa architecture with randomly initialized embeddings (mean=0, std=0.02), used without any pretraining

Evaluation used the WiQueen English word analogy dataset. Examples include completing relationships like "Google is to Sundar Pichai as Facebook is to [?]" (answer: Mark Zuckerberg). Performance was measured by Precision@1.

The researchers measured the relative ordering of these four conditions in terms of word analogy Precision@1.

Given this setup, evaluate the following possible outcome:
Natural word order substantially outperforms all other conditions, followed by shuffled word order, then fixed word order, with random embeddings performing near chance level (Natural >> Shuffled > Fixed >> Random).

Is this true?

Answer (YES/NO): NO